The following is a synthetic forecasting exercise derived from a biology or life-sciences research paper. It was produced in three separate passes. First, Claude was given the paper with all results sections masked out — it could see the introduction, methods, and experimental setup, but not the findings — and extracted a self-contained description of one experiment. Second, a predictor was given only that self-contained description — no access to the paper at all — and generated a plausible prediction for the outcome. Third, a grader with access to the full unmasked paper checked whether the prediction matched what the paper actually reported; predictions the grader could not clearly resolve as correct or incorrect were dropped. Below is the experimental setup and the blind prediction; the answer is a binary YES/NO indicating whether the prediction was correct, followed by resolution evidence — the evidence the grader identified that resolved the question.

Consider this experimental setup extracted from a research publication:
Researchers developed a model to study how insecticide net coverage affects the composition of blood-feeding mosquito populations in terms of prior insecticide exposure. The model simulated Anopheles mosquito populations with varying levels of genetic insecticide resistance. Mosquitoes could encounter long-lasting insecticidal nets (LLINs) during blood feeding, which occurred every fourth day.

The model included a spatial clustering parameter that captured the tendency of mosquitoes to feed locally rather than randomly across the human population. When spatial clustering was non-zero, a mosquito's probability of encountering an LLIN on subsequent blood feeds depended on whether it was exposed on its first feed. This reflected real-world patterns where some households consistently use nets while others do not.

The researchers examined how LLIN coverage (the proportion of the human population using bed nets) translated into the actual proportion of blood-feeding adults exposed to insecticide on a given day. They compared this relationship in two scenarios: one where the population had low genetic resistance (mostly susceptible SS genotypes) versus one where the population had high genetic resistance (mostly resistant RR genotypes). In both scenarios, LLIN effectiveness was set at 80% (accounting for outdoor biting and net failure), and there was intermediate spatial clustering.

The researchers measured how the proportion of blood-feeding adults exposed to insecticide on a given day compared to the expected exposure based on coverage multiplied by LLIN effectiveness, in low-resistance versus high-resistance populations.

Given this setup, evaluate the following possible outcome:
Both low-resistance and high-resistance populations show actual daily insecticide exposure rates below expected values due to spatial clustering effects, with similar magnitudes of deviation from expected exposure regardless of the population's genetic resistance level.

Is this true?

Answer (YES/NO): NO